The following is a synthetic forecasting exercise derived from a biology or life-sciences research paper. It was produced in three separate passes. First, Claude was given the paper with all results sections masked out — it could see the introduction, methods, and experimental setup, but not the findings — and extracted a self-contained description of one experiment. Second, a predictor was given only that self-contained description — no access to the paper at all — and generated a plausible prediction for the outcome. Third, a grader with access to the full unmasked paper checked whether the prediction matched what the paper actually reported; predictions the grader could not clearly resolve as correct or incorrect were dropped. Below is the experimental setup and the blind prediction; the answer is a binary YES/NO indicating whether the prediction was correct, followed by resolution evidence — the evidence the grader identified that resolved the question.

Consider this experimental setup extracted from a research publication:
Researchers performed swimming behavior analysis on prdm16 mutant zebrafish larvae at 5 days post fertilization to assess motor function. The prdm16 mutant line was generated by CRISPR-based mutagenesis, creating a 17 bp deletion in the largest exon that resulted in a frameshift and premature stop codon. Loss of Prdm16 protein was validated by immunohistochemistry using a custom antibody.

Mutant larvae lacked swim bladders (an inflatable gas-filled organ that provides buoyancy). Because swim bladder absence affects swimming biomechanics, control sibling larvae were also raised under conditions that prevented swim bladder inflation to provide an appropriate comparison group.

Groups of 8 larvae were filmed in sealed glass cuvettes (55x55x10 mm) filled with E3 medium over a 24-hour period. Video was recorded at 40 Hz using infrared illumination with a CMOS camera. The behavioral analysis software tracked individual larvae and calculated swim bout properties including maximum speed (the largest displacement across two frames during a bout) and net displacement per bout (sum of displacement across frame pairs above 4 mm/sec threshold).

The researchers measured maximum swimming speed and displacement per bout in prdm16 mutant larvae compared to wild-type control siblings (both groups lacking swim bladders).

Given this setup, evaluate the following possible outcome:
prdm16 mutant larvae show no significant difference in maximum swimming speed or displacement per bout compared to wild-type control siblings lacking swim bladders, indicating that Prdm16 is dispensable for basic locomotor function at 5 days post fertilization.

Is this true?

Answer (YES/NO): NO